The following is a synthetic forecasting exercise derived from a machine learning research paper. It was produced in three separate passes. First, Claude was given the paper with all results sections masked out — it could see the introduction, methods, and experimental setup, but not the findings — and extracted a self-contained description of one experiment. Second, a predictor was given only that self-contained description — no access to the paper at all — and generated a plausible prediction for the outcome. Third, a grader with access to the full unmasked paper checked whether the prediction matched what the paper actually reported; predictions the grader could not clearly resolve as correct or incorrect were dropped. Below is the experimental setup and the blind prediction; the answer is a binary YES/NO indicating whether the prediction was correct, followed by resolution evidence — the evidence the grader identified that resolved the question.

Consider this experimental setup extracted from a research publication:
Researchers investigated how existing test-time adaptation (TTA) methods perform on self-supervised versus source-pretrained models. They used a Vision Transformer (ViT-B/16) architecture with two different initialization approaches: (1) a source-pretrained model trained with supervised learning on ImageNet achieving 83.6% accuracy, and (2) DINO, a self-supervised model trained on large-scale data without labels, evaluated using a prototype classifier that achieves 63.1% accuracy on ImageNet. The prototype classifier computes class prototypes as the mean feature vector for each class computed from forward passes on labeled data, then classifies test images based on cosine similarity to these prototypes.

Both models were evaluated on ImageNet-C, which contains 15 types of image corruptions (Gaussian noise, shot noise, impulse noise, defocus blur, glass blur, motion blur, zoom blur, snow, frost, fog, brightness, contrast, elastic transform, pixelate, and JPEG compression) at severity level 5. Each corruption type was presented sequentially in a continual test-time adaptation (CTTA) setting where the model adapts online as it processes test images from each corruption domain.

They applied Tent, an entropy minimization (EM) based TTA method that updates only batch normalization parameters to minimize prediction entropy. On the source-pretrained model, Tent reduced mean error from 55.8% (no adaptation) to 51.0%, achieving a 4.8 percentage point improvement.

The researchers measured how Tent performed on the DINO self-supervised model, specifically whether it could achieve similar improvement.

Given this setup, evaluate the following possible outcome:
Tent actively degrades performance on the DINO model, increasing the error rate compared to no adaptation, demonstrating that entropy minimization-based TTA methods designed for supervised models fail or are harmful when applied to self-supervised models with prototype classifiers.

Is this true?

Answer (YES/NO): NO